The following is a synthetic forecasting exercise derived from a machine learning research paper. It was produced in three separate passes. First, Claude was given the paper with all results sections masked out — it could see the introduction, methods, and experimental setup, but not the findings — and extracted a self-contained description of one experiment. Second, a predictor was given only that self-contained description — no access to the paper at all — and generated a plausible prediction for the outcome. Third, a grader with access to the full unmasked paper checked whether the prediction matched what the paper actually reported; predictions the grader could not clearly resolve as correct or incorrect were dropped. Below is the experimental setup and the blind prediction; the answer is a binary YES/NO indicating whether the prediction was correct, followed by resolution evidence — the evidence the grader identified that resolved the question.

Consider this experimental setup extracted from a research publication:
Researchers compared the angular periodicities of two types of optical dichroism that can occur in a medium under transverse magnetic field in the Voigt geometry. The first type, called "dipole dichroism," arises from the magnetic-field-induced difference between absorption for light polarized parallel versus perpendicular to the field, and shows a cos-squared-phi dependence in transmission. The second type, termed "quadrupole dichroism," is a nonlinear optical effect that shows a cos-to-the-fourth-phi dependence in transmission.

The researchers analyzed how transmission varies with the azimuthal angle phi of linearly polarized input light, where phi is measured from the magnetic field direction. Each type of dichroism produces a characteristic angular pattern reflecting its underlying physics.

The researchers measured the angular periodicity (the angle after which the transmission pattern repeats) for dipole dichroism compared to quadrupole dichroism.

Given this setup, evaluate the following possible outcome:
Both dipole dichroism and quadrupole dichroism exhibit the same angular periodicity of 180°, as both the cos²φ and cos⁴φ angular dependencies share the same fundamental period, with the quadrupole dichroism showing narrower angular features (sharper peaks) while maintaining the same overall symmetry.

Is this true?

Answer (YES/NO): NO